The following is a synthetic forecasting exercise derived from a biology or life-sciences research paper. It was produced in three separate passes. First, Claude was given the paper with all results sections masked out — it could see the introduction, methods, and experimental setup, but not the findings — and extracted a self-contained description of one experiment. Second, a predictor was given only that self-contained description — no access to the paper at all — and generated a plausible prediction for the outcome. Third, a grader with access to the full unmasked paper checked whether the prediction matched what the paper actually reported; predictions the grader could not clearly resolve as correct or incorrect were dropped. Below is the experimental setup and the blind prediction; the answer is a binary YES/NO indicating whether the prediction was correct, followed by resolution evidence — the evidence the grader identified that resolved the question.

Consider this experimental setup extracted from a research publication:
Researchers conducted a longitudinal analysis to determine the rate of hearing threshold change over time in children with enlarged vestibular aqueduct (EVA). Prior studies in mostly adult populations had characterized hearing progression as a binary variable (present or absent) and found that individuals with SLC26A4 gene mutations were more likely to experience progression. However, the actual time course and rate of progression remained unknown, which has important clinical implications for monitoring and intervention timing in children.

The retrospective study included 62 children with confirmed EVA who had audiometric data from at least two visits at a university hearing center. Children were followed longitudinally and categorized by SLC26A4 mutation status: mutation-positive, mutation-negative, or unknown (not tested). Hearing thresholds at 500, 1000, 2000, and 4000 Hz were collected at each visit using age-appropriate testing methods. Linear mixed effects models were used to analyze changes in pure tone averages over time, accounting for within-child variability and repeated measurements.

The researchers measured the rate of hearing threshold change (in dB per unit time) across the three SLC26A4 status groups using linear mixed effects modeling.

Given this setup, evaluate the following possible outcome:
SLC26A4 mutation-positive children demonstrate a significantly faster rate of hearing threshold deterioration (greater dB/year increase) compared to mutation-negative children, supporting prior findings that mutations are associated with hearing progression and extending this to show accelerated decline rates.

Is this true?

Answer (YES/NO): YES